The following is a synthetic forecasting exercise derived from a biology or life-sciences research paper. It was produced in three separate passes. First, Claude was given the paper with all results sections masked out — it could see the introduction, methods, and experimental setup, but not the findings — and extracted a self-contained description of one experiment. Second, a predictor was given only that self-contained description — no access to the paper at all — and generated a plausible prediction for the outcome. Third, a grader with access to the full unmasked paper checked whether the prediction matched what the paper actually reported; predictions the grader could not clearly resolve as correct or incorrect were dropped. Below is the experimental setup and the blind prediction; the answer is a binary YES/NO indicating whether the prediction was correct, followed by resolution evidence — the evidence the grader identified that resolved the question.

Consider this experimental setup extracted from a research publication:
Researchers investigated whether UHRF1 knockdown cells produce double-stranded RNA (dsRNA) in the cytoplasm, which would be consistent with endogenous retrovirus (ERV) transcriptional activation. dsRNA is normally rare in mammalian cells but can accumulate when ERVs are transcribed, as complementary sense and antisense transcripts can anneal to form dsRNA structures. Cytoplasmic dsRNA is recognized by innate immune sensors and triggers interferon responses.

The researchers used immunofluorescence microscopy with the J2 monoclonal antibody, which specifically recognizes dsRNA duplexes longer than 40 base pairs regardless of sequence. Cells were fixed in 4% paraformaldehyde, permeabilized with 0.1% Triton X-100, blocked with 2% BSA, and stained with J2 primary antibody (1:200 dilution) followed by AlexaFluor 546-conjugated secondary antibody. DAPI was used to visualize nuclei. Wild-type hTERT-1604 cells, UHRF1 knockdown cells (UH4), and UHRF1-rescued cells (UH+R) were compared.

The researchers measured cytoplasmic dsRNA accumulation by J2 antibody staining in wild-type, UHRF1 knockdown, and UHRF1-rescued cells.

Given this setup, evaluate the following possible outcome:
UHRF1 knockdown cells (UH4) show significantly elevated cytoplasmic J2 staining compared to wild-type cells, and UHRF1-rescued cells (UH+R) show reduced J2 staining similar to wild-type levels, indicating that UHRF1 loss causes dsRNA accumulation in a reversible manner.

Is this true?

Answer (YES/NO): YES